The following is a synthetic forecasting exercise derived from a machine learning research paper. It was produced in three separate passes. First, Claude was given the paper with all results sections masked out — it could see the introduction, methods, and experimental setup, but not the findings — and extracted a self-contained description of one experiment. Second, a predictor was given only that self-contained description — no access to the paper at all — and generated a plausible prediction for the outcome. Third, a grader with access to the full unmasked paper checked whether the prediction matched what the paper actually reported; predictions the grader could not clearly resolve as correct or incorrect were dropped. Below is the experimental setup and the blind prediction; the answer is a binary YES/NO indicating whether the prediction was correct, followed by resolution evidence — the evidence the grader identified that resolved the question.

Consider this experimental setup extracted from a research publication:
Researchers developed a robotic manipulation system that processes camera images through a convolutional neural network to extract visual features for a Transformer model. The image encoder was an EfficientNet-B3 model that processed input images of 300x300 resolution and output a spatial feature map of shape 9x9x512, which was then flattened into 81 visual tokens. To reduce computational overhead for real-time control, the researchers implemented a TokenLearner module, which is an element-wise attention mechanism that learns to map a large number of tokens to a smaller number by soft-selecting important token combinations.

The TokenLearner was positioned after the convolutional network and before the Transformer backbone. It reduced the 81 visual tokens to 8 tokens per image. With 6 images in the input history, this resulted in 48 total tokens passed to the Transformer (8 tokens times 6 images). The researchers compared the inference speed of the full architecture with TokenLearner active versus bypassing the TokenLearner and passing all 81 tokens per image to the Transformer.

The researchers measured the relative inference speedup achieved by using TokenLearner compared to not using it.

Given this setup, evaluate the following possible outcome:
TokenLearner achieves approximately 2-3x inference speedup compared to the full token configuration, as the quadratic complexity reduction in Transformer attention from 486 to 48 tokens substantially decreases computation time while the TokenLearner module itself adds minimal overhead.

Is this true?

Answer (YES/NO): YES